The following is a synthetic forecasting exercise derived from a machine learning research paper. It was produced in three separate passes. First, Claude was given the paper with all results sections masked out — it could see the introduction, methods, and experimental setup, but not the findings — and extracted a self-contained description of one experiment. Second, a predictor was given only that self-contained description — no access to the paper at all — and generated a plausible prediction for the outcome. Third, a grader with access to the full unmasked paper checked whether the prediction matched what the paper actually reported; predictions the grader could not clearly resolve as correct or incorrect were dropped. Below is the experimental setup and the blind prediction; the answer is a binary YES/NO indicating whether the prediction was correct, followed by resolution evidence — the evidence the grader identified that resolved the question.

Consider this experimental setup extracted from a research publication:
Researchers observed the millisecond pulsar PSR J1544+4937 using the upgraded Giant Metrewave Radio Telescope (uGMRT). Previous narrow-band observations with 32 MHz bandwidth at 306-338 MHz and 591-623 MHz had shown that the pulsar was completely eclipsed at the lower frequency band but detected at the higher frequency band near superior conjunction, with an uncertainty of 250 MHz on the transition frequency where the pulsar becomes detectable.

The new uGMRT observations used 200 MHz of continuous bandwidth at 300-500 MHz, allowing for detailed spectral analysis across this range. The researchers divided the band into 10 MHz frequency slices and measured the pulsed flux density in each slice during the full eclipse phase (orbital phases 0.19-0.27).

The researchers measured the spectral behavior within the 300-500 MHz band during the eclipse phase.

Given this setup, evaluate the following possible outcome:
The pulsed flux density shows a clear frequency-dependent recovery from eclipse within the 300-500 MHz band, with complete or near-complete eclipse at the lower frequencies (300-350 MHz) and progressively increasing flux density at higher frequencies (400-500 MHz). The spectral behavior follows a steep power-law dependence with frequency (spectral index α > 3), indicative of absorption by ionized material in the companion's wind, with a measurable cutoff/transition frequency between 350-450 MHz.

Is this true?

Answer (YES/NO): NO